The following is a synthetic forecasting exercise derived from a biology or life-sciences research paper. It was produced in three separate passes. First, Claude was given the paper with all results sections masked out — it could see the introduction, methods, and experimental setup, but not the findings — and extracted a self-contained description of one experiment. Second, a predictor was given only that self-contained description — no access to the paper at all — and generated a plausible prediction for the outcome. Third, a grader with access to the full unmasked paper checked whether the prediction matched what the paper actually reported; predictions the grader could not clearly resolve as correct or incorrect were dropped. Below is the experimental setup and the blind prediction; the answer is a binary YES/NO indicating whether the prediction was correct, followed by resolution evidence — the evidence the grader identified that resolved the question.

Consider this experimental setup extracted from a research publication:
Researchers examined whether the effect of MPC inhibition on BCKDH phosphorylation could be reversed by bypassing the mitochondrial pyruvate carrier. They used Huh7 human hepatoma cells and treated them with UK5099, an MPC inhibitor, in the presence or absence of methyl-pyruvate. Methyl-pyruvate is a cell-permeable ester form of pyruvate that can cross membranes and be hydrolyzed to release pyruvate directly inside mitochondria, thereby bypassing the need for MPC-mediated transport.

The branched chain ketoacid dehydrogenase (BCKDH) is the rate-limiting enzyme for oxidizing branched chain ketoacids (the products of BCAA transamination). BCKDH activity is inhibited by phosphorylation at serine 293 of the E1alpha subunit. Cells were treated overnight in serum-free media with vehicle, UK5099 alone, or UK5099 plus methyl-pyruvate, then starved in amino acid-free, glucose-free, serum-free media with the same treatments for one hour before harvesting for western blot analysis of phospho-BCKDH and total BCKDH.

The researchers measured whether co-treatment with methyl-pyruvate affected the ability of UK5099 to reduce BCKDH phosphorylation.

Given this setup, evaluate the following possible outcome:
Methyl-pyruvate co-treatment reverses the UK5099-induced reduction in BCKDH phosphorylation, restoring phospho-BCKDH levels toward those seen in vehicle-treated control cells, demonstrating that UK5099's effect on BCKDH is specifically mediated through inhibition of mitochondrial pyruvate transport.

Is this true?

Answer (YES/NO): YES